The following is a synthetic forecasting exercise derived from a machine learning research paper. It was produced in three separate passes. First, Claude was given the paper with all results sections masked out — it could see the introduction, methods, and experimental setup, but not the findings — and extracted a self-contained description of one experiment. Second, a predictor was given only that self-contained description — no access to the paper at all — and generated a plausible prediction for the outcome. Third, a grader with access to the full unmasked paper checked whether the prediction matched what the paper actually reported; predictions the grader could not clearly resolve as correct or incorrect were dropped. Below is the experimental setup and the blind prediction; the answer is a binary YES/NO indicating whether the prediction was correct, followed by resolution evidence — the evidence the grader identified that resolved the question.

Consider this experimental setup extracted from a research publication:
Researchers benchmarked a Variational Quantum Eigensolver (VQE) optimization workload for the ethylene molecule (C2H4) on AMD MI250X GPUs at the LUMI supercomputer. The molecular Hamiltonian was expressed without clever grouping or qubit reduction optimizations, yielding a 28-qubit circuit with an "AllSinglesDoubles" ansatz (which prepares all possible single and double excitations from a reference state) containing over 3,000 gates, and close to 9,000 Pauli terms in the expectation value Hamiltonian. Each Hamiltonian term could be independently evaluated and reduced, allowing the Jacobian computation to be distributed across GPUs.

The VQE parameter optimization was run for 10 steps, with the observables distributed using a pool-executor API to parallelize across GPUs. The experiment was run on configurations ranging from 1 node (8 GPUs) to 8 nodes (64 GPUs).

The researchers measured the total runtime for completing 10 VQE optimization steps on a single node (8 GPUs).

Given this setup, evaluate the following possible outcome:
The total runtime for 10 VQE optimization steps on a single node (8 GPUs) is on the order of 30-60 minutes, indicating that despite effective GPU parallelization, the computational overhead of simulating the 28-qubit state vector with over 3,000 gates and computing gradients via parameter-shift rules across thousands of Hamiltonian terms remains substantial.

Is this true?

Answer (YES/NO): NO